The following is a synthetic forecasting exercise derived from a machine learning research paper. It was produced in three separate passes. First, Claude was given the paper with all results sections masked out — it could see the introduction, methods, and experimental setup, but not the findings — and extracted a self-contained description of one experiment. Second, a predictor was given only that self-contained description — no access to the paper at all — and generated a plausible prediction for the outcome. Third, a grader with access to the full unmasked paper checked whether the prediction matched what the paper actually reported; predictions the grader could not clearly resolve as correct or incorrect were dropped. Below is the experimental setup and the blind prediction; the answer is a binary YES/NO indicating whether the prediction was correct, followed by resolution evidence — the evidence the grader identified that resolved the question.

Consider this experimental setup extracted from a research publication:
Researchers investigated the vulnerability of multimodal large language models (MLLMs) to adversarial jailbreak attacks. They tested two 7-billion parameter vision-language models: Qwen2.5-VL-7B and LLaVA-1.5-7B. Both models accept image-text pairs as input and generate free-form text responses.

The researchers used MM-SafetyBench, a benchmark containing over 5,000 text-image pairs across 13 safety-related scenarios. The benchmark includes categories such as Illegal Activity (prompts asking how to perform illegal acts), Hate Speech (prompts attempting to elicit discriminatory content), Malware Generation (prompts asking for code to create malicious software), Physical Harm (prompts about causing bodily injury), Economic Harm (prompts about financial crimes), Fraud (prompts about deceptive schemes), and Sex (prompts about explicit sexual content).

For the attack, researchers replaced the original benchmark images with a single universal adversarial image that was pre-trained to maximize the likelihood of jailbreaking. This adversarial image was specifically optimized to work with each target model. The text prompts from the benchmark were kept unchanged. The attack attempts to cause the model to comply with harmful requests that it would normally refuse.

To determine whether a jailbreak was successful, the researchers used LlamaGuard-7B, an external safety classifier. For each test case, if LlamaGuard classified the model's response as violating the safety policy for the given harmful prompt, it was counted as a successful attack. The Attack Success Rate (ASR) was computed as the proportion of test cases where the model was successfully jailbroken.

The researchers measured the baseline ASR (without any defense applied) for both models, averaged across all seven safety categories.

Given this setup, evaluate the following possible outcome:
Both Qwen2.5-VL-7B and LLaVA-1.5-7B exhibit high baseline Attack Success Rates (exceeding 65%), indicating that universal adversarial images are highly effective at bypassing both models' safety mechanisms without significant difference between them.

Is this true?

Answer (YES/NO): NO